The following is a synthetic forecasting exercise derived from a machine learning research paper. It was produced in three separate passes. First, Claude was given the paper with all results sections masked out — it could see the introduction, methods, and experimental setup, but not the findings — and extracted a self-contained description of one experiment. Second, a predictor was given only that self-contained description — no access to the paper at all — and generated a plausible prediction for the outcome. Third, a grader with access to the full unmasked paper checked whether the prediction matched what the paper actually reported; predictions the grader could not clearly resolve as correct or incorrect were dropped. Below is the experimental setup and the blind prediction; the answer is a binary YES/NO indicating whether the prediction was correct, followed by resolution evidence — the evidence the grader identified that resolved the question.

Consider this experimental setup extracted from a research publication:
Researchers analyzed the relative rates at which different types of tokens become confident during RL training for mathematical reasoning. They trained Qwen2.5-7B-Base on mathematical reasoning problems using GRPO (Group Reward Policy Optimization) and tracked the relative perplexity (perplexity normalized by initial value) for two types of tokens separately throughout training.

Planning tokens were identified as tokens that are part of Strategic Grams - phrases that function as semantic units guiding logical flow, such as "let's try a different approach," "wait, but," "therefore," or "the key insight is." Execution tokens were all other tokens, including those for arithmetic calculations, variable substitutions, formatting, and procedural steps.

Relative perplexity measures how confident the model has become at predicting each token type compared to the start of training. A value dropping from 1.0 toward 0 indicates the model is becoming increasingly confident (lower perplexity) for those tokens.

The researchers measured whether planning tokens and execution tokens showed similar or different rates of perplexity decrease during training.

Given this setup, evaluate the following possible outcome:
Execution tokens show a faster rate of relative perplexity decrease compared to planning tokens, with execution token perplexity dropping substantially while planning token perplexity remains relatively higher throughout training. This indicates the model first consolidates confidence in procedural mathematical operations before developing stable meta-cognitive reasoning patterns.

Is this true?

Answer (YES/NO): YES